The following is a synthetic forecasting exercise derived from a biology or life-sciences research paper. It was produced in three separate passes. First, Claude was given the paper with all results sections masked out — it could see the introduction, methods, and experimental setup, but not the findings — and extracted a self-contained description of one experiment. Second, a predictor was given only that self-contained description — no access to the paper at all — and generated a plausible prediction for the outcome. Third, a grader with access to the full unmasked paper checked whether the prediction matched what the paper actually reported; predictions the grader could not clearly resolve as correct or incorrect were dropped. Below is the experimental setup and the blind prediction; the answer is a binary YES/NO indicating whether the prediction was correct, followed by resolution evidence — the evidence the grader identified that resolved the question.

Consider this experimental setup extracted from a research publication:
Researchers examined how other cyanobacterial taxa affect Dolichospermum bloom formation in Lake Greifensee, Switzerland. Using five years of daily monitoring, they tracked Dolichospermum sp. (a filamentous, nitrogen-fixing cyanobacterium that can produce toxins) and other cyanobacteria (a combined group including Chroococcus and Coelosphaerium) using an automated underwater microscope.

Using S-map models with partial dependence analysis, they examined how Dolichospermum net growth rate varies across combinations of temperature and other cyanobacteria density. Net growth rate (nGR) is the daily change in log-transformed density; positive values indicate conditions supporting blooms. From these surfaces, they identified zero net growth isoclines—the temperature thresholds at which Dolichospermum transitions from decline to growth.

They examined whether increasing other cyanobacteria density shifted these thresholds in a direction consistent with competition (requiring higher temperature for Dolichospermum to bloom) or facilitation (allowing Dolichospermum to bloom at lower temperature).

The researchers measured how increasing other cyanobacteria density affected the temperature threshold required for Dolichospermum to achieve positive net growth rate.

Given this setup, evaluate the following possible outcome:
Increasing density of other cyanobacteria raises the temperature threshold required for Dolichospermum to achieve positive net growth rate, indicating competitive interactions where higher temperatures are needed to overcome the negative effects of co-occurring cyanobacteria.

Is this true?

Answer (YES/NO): YES